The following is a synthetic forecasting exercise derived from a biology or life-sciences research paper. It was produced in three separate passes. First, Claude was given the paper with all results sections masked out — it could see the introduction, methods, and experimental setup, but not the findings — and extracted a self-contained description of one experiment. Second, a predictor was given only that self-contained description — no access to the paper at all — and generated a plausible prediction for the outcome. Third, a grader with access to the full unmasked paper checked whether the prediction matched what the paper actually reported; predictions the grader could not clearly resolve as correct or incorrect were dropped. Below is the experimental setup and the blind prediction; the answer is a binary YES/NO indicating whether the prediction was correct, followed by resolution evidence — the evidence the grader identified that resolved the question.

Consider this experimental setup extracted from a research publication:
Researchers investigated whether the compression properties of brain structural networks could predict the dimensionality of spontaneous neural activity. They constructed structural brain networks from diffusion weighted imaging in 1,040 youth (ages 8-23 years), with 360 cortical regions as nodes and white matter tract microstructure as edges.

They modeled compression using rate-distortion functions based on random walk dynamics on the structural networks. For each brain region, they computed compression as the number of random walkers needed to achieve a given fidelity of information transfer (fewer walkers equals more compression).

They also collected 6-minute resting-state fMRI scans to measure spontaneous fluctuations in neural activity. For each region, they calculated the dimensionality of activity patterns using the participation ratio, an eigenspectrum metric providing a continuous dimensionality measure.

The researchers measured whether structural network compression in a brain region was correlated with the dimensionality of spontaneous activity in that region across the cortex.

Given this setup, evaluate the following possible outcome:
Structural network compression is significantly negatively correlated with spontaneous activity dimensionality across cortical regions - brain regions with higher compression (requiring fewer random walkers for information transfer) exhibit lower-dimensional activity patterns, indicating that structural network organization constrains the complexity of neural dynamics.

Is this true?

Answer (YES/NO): YES